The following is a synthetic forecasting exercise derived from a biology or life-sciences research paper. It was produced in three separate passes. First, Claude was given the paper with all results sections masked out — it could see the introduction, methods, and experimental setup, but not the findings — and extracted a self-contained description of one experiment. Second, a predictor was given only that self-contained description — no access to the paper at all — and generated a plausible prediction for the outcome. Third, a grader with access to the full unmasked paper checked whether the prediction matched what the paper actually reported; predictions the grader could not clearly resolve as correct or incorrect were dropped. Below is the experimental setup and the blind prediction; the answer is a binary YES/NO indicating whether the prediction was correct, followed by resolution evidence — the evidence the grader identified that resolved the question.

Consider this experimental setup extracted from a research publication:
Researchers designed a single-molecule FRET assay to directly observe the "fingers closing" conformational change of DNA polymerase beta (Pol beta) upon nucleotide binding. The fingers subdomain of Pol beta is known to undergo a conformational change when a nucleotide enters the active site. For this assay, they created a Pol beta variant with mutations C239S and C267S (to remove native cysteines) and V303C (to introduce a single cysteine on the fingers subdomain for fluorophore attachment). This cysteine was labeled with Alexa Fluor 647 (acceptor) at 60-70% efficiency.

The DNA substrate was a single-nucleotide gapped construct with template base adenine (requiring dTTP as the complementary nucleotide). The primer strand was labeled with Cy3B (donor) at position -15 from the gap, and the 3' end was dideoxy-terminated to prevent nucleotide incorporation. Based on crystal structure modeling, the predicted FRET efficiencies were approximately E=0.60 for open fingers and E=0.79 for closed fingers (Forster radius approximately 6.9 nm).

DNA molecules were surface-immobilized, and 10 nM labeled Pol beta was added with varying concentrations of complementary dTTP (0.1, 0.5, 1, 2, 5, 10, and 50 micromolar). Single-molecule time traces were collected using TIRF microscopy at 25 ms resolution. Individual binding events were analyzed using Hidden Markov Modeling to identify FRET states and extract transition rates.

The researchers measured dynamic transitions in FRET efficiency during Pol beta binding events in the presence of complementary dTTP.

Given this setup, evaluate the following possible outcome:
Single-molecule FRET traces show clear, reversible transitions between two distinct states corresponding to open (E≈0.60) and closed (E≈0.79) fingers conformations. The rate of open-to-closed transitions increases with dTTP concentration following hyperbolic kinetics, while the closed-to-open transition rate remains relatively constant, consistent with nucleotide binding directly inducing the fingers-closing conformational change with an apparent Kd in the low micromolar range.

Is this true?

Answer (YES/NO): NO